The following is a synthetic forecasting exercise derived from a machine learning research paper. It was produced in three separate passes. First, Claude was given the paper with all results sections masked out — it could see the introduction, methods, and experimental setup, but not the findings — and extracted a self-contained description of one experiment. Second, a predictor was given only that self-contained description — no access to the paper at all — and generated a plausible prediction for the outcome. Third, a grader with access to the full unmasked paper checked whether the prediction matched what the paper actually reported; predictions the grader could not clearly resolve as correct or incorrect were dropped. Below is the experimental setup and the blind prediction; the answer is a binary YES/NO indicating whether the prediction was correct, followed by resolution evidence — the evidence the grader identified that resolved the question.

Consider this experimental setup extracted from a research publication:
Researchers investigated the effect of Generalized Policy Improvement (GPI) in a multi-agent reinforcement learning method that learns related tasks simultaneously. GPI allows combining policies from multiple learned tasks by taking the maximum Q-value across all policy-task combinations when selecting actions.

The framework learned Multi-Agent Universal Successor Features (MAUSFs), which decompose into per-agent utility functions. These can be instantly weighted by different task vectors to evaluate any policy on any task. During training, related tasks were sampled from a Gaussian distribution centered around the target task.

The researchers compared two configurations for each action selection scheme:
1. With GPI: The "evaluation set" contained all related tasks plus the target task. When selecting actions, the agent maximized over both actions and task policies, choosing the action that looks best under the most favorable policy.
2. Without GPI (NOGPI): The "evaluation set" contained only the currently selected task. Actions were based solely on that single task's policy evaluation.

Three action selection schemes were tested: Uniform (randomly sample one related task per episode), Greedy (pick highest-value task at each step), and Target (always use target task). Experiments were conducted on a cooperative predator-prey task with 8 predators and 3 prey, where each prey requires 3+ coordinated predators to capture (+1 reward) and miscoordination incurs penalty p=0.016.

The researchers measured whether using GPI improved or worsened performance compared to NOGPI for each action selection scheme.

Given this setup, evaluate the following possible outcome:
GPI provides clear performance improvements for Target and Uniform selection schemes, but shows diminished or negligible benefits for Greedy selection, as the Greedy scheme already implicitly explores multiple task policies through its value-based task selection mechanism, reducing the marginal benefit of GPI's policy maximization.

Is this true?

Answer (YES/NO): NO